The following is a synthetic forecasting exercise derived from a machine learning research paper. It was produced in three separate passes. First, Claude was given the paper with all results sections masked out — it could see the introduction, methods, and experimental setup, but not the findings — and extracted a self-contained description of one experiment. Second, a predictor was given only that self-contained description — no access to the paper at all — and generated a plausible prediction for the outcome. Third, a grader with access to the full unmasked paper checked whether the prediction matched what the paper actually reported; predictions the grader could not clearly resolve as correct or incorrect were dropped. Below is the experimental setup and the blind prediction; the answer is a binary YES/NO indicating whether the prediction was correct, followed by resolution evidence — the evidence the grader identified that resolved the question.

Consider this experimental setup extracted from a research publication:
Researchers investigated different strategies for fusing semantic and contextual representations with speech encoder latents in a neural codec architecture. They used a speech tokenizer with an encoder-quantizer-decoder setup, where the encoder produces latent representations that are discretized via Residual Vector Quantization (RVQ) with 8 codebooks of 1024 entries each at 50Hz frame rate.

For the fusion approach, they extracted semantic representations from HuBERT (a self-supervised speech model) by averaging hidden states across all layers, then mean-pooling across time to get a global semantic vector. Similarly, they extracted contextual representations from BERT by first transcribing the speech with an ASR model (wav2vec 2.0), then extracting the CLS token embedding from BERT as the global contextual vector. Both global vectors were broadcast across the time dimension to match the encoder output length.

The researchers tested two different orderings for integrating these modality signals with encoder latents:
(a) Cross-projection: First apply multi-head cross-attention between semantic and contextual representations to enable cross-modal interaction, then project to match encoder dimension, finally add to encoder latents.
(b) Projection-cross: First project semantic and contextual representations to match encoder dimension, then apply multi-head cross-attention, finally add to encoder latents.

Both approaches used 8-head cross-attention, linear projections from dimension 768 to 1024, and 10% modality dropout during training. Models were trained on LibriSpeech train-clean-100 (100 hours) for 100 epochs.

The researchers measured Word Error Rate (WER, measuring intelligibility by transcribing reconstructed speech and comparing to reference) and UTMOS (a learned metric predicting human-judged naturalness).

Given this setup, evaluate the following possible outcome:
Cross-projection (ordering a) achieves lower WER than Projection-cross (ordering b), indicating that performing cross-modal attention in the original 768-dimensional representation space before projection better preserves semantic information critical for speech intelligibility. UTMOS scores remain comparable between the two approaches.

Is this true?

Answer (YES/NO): NO